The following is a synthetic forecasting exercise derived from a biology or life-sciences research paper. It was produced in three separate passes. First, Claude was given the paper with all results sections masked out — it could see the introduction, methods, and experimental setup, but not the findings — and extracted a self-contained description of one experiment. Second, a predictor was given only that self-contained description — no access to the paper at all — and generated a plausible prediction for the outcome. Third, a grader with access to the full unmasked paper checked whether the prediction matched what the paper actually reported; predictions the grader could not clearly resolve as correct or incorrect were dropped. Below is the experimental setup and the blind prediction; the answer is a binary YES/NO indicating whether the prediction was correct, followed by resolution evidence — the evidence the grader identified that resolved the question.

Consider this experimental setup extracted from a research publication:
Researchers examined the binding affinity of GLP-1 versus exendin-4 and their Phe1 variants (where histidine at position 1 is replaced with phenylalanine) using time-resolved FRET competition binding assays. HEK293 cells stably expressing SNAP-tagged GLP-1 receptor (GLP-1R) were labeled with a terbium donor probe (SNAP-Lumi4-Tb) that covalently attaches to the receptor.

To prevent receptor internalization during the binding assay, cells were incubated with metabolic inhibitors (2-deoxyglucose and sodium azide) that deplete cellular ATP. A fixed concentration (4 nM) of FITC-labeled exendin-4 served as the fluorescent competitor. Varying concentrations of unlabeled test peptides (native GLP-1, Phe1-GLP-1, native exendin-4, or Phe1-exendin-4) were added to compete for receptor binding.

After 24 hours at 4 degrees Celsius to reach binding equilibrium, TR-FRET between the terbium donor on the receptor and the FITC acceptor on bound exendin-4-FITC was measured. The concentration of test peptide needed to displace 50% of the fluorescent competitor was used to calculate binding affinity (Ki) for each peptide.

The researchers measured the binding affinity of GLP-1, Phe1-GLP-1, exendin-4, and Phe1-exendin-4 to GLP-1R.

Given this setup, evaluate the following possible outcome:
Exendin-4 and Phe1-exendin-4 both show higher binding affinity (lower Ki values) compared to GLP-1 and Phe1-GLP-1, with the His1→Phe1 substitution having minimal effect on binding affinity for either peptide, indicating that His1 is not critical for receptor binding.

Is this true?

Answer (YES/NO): NO